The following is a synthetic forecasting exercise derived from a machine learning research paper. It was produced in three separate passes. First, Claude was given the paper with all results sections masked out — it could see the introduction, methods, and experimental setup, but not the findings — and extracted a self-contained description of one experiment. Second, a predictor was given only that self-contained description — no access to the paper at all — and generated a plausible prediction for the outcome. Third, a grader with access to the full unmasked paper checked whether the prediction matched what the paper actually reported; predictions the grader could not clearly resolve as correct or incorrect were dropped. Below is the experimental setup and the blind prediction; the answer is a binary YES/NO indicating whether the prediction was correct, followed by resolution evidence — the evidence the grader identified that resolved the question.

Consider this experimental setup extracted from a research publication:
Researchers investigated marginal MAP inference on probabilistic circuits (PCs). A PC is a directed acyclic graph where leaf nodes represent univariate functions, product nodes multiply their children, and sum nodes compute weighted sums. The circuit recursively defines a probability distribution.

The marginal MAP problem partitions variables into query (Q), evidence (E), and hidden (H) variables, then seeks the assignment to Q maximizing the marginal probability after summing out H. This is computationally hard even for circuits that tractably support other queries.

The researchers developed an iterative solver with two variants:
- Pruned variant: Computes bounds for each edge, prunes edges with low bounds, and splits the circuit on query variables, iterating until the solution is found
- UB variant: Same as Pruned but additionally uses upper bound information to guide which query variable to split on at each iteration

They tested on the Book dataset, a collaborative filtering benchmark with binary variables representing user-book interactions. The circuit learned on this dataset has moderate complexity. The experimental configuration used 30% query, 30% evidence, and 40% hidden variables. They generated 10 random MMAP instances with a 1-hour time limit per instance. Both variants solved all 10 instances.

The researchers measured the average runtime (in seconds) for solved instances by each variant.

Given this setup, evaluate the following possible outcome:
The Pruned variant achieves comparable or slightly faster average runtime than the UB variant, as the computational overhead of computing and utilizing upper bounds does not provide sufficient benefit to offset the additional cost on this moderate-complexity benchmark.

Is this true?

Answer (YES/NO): NO